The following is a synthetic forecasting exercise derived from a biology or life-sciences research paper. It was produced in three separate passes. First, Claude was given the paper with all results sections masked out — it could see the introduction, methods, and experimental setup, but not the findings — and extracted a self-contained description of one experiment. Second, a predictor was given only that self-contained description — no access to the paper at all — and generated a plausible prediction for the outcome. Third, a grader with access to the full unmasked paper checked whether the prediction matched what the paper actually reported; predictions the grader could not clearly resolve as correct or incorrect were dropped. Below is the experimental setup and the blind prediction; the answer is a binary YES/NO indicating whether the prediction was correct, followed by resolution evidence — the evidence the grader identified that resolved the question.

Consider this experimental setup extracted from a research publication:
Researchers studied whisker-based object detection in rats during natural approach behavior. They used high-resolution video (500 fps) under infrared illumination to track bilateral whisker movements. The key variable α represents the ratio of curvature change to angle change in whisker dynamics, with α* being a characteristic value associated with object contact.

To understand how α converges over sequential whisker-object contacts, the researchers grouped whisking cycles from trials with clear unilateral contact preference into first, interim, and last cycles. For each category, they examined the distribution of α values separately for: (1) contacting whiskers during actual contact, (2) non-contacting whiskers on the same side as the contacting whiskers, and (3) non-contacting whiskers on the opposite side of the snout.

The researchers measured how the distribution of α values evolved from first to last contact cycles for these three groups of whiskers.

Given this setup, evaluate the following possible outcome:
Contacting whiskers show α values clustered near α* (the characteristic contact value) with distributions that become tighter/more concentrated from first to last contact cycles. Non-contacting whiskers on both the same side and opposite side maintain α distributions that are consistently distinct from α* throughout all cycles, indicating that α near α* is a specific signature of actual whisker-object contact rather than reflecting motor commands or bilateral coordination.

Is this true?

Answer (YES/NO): YES